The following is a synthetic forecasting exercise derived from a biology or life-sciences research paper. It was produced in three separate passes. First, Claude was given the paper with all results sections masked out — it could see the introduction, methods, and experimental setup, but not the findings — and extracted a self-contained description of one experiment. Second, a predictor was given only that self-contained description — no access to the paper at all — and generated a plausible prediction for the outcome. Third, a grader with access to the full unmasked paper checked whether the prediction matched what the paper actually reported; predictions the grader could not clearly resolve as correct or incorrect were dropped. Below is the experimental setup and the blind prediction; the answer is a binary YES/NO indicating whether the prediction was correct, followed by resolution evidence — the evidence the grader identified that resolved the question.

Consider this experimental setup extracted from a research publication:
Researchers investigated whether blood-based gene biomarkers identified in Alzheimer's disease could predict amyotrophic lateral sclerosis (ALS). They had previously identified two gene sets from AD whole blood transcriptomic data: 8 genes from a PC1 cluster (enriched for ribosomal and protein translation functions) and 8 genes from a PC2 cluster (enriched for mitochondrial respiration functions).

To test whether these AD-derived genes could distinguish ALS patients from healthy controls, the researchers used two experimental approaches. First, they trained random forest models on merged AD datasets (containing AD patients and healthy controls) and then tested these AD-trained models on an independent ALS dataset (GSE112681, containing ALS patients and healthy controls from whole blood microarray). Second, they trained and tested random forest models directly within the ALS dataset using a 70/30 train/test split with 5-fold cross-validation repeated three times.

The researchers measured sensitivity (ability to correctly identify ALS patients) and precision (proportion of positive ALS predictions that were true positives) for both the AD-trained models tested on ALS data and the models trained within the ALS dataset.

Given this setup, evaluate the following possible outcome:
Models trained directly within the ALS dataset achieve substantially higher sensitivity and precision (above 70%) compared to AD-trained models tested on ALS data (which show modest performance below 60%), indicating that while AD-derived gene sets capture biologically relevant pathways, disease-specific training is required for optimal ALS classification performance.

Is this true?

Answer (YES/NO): NO